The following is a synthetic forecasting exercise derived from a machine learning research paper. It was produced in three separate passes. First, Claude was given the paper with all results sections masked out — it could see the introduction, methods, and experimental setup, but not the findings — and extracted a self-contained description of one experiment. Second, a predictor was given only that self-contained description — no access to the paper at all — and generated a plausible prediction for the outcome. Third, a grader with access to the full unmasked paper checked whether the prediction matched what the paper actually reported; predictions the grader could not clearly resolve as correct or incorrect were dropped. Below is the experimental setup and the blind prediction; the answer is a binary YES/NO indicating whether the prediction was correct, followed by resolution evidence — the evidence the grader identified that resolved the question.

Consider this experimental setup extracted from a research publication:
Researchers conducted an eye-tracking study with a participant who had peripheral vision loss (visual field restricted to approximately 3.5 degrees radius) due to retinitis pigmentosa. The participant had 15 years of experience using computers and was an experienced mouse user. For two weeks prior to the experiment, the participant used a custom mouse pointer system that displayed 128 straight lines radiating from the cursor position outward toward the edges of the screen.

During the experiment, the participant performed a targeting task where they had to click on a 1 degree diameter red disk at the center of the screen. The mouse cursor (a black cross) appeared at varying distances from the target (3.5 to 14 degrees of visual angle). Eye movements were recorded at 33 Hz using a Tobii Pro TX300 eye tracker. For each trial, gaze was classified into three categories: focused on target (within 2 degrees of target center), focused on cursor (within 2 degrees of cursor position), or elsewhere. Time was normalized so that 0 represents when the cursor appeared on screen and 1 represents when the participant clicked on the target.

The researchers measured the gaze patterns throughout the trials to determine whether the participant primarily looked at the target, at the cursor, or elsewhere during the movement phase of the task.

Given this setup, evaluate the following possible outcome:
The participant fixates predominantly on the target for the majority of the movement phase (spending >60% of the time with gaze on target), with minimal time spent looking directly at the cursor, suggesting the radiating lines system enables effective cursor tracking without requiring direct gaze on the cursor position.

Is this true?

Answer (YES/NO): YES